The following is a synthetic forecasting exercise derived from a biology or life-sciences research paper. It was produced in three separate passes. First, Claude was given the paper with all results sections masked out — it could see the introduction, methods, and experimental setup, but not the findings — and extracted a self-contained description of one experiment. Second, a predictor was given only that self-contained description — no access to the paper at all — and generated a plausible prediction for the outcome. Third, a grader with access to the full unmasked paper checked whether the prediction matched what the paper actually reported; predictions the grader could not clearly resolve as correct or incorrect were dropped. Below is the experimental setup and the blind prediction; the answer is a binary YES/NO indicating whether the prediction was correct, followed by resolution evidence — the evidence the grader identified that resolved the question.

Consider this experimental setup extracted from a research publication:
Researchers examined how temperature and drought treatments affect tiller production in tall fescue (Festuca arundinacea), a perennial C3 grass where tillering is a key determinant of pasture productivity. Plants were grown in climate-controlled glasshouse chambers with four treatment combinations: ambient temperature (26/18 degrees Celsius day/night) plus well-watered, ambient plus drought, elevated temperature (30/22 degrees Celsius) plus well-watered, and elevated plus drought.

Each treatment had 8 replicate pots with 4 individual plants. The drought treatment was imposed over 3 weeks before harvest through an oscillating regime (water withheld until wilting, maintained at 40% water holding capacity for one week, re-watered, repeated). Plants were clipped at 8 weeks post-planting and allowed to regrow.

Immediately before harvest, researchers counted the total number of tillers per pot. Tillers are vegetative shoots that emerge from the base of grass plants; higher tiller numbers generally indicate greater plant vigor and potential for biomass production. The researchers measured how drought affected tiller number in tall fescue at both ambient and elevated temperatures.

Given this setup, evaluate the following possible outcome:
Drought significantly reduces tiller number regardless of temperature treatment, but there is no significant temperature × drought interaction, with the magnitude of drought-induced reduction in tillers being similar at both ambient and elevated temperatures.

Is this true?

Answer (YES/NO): NO